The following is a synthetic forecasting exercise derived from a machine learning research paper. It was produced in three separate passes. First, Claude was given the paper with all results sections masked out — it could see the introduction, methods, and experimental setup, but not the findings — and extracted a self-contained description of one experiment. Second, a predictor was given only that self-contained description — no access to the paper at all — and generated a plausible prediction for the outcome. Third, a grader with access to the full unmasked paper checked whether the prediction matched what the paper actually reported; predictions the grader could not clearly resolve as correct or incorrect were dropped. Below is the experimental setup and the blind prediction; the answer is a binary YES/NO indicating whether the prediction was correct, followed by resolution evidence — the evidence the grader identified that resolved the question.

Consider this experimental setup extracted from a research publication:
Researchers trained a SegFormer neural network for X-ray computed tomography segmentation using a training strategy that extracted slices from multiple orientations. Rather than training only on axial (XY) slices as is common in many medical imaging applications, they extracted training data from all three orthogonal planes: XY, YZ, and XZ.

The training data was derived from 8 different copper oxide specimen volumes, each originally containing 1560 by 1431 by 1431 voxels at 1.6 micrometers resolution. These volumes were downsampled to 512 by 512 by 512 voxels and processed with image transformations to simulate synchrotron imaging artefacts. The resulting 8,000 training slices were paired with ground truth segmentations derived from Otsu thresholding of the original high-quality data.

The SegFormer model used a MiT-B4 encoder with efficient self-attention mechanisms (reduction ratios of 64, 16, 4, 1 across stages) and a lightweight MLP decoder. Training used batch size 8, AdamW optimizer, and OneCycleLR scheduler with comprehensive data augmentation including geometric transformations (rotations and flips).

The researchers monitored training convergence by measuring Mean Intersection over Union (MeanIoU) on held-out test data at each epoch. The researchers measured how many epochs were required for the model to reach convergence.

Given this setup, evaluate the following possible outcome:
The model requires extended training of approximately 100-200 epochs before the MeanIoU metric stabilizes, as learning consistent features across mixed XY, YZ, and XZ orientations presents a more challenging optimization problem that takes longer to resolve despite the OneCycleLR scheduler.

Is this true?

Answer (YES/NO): NO